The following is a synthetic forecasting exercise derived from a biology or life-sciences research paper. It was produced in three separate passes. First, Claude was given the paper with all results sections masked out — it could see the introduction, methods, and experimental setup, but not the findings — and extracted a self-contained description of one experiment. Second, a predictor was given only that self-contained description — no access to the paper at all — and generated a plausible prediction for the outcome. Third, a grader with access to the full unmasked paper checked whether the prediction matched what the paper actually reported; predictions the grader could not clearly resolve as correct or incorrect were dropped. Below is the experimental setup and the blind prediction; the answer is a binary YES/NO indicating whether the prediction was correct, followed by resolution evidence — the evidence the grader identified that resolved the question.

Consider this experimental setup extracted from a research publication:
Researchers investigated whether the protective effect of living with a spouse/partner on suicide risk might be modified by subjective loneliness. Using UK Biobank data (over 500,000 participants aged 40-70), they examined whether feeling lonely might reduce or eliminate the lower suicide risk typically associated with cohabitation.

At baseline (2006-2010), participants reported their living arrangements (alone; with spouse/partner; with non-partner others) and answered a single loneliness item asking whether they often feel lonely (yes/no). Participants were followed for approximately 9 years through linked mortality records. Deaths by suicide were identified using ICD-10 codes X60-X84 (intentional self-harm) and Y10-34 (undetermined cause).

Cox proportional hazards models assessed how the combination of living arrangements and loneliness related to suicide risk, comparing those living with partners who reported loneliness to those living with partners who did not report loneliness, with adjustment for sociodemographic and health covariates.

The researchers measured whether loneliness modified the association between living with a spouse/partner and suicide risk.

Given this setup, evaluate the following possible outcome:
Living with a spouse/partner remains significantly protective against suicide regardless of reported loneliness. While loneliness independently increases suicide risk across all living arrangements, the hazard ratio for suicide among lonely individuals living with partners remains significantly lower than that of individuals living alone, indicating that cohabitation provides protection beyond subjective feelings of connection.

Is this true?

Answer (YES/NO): NO